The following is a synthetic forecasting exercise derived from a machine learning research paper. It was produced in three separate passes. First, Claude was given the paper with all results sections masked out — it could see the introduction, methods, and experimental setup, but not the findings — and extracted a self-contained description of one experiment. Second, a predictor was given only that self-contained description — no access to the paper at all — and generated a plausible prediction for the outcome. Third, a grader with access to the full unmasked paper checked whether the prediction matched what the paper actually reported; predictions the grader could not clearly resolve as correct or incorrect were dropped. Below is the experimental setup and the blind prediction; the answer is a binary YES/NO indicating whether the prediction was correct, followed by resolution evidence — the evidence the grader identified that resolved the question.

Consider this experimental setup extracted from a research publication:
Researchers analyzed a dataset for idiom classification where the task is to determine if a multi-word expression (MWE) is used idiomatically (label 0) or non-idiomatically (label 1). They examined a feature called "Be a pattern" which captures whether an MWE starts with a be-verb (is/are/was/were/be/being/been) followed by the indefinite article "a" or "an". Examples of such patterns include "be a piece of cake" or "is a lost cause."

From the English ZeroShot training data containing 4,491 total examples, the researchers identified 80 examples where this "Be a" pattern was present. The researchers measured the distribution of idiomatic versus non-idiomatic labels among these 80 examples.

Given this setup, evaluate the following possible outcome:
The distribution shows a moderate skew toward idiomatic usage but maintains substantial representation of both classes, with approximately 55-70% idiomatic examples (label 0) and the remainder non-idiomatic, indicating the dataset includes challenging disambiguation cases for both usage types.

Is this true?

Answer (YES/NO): NO